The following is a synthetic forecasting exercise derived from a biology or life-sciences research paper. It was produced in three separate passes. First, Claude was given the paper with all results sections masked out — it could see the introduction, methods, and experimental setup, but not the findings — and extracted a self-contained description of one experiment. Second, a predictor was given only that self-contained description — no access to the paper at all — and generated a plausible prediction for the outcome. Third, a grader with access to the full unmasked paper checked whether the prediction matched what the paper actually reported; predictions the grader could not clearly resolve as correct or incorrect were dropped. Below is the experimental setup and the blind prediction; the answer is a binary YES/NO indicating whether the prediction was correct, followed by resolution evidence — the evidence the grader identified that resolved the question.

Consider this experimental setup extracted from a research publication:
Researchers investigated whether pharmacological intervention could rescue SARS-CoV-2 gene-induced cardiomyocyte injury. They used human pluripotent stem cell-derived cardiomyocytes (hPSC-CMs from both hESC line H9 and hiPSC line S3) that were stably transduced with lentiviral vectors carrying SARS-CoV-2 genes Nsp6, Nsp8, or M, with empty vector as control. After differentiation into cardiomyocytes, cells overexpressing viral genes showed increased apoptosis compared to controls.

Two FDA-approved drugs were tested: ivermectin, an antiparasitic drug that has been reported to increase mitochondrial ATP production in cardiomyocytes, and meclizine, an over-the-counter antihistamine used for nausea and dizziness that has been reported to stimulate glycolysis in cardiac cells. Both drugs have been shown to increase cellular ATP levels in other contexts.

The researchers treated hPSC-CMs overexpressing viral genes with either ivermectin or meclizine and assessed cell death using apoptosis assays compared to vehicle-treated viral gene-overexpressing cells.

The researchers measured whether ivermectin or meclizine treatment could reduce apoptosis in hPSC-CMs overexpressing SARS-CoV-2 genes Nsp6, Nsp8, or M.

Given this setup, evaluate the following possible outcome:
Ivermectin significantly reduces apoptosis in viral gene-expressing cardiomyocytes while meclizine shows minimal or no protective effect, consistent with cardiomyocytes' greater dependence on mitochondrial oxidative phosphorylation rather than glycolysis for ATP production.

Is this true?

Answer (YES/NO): NO